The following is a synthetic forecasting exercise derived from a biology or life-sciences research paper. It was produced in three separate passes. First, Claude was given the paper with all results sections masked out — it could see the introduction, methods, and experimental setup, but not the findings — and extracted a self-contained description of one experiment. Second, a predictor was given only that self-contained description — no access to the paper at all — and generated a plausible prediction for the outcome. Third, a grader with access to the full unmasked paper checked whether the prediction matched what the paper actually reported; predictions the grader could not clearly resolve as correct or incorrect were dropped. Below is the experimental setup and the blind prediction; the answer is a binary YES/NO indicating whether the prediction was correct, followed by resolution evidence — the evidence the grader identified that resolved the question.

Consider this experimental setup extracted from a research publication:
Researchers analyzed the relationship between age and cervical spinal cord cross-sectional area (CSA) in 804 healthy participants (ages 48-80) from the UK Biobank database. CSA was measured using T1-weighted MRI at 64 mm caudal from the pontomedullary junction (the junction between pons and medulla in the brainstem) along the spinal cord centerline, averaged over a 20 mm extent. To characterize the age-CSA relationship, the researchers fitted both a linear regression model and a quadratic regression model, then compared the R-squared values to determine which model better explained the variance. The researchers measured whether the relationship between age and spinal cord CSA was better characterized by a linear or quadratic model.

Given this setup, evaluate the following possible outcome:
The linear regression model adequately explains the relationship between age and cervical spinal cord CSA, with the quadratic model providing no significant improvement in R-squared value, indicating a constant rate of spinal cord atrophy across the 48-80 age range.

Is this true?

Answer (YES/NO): YES